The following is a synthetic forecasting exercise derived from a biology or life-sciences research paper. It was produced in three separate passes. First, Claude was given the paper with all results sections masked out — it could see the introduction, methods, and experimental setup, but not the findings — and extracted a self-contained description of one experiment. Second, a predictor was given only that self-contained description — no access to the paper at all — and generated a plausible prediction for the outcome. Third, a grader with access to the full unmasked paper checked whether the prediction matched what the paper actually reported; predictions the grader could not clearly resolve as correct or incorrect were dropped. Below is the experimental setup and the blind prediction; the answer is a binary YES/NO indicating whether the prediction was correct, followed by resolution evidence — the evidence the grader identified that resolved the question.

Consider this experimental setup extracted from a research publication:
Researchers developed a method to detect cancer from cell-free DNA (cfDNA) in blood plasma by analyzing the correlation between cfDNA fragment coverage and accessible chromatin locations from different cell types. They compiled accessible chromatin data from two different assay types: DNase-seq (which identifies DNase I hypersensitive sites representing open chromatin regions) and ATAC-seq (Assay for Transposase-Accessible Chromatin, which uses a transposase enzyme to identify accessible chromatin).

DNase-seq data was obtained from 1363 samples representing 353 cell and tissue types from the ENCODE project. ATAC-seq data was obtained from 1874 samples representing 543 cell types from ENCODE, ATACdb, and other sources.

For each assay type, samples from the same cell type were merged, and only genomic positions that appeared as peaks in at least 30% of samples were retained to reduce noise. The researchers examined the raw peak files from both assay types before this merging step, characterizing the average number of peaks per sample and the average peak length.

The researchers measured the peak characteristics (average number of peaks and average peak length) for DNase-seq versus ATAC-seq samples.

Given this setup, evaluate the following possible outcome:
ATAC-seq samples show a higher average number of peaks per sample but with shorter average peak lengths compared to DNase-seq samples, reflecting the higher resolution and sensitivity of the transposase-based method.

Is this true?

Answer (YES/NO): NO